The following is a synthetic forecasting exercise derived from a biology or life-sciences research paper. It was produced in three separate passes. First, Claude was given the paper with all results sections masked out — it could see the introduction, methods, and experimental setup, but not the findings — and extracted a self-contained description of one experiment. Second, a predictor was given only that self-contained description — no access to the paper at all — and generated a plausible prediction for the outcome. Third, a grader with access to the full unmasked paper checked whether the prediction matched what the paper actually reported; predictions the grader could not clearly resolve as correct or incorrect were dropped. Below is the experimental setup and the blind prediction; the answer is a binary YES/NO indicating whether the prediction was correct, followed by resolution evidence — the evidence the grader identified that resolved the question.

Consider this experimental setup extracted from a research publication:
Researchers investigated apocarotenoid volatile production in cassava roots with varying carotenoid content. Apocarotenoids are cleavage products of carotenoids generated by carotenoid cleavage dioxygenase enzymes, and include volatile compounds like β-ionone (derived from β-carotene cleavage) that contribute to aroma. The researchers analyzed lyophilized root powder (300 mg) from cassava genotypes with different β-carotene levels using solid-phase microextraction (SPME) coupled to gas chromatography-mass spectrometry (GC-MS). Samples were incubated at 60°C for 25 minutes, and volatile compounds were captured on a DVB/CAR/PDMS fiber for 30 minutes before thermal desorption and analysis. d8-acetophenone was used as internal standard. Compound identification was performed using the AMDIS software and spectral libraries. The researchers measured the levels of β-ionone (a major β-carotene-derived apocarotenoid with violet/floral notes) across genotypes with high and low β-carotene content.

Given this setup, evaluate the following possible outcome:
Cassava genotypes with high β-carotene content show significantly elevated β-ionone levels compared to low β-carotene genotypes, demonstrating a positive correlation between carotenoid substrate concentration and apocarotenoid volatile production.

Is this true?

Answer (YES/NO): NO